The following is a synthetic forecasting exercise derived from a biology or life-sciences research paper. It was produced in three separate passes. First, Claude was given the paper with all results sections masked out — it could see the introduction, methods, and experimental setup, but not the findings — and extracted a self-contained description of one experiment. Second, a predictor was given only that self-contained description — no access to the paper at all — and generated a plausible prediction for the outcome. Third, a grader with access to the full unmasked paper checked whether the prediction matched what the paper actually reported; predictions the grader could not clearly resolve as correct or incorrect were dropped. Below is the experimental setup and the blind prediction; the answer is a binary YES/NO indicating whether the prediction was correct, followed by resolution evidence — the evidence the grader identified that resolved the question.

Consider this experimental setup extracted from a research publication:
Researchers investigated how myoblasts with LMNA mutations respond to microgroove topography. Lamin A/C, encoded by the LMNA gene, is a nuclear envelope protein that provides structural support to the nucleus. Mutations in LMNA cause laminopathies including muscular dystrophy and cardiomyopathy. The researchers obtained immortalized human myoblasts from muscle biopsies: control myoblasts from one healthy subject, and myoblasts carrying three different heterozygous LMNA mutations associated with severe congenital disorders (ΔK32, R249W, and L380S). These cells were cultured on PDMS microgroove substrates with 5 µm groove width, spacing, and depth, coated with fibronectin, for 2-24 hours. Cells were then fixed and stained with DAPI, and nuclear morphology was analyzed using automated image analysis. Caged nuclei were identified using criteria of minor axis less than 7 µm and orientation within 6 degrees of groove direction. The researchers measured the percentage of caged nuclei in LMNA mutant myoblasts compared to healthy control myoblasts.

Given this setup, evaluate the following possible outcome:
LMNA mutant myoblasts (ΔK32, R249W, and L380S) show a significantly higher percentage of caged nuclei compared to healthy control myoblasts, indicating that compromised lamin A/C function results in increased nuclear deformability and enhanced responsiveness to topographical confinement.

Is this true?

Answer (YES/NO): NO